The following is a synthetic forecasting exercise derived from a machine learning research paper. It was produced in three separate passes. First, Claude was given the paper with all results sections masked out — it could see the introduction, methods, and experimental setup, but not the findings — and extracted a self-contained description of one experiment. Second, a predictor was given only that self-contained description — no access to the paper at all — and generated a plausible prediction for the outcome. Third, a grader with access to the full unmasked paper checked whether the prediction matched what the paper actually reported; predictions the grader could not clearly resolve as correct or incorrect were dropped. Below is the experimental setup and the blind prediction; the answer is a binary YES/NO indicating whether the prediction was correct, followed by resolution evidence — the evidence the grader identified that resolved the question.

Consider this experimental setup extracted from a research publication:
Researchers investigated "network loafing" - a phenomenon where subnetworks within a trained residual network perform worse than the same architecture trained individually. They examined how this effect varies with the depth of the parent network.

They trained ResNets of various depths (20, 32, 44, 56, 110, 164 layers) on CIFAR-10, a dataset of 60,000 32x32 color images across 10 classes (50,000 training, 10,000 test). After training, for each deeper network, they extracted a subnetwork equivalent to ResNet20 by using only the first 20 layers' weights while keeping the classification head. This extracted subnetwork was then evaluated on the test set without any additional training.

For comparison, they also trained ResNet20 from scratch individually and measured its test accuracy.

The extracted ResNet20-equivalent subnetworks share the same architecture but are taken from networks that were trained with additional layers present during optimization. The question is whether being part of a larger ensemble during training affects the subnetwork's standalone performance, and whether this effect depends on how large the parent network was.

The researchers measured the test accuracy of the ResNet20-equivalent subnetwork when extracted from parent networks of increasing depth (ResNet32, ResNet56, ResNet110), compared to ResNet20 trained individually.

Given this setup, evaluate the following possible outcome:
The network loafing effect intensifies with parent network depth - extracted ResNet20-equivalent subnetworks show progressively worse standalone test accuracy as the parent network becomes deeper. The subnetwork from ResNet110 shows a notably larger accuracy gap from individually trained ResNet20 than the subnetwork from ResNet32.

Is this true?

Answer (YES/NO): YES